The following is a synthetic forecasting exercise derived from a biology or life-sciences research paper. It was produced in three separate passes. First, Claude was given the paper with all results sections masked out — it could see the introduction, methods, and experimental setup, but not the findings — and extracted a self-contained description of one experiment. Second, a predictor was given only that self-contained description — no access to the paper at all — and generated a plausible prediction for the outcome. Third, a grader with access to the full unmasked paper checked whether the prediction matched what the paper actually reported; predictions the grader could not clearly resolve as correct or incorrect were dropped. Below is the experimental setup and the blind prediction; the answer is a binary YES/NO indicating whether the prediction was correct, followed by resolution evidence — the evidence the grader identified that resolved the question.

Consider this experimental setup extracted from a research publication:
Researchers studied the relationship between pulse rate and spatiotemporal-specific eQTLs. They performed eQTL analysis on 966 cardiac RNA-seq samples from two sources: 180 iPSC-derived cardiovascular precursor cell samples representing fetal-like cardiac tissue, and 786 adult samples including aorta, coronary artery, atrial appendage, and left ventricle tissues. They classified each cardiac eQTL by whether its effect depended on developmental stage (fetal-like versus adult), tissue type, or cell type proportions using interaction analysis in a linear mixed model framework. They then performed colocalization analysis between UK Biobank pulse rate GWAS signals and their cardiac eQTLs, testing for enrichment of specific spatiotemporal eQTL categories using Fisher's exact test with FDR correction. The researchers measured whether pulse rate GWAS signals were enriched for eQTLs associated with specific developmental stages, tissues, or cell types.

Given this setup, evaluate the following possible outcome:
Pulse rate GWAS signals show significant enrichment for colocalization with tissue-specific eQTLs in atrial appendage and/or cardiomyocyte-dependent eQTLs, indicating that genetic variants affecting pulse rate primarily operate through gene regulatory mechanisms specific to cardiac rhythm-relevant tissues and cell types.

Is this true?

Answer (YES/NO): YES